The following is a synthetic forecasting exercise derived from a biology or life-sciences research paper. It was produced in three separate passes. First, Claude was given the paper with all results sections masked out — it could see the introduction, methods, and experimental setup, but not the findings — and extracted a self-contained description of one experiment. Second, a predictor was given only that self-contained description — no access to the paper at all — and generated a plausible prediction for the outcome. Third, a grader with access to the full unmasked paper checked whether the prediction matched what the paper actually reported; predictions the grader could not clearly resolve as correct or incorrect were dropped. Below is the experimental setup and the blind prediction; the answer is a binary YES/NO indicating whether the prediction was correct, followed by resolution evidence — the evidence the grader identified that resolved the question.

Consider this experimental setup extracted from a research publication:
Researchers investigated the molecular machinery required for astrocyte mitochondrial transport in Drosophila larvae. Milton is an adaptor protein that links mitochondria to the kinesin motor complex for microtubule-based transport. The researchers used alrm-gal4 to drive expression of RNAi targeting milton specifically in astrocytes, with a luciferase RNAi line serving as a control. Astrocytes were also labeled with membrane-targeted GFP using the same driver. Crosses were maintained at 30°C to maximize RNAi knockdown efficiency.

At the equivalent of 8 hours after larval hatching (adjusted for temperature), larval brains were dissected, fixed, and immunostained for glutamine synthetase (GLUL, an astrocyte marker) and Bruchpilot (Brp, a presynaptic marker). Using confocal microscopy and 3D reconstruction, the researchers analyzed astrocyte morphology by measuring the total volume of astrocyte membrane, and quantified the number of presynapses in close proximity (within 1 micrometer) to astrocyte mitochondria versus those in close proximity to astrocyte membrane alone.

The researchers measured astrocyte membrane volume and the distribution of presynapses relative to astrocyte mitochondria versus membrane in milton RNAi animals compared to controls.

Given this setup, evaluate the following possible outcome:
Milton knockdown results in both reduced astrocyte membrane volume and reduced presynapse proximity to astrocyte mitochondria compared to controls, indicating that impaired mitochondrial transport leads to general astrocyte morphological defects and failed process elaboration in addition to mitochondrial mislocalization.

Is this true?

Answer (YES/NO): NO